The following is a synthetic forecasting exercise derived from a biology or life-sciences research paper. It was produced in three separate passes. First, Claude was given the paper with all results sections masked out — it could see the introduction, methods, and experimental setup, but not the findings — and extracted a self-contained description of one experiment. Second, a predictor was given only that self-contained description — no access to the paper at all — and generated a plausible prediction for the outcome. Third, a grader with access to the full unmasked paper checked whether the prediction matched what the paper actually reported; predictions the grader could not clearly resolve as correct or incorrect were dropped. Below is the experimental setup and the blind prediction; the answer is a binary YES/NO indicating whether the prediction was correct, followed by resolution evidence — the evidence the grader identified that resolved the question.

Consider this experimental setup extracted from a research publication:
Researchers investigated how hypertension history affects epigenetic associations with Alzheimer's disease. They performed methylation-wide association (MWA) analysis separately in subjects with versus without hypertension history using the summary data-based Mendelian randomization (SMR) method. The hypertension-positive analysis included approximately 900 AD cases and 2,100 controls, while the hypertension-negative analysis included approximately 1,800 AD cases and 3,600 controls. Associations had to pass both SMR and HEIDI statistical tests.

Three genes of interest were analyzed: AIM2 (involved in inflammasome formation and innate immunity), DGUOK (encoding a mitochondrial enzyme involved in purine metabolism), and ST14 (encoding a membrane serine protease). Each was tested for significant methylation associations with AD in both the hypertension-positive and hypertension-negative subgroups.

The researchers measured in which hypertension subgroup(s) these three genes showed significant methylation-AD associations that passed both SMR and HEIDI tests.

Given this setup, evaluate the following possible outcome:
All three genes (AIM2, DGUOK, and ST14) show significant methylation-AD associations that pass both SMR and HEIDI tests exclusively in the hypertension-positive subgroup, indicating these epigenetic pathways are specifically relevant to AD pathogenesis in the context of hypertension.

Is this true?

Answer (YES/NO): NO